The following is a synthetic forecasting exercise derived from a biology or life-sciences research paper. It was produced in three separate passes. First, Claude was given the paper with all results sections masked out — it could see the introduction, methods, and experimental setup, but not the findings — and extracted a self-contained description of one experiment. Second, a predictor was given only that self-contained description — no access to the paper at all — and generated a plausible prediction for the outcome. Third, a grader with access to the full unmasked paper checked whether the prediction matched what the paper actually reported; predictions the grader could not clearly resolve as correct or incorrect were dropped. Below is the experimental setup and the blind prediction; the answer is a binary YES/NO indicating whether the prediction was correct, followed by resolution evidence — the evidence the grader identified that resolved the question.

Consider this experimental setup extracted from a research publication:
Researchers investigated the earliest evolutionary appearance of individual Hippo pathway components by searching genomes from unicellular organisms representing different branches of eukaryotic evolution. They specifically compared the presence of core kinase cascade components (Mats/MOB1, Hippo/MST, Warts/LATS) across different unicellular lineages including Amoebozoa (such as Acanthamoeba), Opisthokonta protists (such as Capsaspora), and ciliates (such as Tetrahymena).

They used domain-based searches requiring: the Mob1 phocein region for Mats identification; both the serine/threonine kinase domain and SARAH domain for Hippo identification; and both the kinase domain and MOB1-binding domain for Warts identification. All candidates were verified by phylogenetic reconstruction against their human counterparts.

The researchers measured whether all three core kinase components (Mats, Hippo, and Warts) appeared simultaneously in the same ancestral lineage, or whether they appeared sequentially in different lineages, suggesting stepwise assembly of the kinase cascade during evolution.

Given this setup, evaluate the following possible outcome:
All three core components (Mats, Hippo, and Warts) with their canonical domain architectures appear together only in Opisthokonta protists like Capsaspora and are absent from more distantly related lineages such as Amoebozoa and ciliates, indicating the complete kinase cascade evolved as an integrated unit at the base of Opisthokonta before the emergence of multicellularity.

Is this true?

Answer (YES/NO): NO